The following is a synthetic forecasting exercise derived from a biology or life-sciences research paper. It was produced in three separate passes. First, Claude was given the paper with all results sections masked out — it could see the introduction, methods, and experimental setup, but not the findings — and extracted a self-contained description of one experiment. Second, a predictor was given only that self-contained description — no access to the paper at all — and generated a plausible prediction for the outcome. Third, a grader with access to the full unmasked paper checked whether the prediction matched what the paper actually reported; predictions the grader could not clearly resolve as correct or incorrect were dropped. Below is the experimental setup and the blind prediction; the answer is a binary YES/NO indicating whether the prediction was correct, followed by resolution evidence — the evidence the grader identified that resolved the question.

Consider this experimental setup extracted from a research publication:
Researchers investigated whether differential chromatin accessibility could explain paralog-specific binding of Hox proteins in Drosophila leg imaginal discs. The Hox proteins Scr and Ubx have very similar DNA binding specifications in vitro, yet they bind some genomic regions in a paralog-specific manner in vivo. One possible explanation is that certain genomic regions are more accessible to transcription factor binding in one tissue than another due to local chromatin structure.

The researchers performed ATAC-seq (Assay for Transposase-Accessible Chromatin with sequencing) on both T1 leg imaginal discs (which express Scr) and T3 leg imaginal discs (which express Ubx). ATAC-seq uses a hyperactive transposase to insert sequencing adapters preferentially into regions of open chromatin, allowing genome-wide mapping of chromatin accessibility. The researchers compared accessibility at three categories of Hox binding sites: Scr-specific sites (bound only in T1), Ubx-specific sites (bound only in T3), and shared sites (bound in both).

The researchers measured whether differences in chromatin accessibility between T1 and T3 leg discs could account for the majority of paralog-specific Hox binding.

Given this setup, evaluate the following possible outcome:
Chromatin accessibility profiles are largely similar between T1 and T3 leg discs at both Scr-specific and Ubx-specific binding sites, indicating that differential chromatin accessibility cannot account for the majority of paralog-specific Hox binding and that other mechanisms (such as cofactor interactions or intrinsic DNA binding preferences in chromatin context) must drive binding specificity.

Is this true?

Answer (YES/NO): YES